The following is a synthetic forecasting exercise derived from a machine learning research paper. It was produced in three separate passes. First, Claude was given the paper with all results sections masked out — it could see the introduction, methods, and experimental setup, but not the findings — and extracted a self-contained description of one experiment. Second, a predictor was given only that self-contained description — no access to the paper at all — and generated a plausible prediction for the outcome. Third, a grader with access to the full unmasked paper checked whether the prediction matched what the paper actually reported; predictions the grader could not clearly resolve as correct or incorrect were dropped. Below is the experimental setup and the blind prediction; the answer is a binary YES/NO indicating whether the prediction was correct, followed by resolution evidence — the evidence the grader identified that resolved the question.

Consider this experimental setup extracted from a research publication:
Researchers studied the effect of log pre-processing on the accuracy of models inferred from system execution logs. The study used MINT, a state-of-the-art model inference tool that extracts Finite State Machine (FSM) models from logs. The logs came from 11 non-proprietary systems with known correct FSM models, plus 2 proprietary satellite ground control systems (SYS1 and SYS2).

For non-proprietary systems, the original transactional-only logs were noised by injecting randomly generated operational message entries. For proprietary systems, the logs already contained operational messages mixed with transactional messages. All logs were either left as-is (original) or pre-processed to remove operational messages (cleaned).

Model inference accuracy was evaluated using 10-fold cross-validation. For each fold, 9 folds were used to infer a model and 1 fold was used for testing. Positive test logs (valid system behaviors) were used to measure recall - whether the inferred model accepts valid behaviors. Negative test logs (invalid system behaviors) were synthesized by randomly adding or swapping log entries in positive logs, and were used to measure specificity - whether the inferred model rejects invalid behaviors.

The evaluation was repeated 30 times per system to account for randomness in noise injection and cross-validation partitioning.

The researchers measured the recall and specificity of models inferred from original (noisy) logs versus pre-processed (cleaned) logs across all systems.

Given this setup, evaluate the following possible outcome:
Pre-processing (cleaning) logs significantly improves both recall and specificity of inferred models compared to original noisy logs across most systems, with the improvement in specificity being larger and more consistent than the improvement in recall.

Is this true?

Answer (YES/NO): NO